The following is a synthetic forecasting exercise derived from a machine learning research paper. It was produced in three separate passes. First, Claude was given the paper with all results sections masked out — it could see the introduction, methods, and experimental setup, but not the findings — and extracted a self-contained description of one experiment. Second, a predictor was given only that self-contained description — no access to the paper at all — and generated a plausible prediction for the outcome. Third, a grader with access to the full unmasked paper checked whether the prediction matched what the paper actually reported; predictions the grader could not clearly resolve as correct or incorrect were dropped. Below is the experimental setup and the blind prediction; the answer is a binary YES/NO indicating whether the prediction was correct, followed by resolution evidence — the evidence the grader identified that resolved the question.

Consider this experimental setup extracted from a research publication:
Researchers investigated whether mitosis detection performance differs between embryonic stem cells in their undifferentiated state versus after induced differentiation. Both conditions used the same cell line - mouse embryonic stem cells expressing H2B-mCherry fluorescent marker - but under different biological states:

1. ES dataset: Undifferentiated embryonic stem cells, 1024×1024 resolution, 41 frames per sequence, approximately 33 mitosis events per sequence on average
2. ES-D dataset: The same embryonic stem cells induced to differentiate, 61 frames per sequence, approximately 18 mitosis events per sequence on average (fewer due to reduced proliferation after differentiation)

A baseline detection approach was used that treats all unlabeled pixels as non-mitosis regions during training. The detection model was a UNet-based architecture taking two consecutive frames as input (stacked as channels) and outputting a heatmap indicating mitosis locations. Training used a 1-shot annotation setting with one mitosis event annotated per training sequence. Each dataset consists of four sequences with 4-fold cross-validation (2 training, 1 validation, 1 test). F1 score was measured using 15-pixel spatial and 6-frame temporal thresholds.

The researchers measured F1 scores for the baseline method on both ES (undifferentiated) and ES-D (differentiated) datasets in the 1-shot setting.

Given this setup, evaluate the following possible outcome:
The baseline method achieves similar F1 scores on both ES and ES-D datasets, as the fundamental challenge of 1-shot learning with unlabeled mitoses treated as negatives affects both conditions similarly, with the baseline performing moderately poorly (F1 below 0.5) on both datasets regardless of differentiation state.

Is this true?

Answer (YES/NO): NO